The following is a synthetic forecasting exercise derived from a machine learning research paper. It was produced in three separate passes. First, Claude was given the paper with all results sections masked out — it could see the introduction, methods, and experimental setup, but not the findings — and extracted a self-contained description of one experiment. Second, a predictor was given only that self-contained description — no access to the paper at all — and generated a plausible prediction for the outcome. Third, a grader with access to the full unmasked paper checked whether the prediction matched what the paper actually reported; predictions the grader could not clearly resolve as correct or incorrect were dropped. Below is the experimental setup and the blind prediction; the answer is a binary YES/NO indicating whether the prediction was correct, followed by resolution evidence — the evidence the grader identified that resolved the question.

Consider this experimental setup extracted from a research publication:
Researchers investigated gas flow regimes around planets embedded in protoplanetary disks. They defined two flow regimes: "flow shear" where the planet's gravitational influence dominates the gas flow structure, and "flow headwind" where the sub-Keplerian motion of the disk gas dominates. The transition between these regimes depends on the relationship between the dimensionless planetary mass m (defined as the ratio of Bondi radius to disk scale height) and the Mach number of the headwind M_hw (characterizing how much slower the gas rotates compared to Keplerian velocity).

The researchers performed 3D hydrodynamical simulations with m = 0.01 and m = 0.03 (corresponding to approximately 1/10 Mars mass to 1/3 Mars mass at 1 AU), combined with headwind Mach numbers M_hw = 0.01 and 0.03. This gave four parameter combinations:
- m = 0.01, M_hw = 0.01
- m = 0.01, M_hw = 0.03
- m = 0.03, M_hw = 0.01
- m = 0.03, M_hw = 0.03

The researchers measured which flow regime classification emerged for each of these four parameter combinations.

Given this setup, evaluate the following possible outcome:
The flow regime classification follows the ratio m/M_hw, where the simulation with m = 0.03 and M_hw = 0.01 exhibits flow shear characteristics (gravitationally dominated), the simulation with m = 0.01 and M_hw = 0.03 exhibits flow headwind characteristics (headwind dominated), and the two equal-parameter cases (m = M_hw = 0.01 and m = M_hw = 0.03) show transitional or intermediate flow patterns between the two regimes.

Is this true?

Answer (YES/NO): NO